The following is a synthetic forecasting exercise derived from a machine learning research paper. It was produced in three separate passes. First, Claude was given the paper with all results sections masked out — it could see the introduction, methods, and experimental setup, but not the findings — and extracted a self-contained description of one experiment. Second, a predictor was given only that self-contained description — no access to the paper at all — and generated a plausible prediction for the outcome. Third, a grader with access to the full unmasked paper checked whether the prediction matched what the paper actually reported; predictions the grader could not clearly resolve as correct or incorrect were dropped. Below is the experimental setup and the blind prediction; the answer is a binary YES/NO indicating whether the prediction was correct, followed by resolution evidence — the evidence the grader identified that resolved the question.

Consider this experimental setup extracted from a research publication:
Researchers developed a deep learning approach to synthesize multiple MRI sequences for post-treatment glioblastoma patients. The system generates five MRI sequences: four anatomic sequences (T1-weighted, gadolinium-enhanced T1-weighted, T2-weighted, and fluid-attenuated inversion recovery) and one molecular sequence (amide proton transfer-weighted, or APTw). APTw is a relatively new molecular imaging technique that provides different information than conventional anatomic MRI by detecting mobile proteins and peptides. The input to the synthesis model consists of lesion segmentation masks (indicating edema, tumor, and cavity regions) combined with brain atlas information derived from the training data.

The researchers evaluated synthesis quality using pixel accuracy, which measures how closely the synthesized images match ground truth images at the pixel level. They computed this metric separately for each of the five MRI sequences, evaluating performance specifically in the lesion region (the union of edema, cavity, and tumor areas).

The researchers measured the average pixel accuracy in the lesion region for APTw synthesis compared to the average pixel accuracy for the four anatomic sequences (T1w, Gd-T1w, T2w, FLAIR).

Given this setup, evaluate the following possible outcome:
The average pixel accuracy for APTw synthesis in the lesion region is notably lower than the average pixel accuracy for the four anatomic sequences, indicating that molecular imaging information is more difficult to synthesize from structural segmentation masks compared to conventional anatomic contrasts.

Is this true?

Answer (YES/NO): YES